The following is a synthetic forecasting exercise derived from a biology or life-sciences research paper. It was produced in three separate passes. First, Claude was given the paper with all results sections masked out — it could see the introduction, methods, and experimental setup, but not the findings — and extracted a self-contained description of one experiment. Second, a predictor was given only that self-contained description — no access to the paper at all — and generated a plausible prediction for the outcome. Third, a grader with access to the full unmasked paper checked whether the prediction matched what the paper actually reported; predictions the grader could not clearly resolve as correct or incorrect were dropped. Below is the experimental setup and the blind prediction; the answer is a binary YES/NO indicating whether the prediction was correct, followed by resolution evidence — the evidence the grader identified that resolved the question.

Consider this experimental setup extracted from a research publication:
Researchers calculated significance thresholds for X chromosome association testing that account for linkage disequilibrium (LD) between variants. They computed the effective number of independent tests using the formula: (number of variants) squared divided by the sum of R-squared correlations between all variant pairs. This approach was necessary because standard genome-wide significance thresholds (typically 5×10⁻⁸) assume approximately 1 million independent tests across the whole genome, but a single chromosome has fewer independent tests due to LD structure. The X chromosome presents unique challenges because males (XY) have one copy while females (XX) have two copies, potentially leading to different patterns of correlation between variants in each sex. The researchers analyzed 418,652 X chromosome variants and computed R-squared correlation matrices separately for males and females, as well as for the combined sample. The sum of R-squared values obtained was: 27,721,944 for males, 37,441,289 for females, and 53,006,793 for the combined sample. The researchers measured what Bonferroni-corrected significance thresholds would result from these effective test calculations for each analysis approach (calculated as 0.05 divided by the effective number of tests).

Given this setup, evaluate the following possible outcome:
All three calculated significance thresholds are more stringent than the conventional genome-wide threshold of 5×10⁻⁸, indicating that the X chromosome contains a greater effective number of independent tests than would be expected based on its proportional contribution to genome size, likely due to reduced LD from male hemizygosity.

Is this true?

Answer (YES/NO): NO